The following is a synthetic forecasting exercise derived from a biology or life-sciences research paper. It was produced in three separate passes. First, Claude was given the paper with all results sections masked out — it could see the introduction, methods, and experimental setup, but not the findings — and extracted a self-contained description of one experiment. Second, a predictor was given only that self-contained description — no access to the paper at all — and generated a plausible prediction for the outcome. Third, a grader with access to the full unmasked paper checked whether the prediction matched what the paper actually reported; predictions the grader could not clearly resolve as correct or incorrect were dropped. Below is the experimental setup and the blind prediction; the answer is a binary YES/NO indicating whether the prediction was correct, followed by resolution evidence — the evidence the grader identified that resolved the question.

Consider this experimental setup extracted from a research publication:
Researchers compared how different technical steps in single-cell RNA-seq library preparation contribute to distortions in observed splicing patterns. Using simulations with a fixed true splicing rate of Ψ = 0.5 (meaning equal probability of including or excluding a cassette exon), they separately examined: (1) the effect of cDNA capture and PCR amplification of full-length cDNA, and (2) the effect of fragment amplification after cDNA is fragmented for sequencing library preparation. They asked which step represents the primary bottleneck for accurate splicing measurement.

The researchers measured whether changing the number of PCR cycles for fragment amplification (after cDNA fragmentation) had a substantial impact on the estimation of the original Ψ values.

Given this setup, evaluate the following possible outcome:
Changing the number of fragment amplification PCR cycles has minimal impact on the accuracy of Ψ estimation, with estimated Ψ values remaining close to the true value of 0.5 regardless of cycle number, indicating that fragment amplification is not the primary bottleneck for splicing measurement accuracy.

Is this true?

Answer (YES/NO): YES